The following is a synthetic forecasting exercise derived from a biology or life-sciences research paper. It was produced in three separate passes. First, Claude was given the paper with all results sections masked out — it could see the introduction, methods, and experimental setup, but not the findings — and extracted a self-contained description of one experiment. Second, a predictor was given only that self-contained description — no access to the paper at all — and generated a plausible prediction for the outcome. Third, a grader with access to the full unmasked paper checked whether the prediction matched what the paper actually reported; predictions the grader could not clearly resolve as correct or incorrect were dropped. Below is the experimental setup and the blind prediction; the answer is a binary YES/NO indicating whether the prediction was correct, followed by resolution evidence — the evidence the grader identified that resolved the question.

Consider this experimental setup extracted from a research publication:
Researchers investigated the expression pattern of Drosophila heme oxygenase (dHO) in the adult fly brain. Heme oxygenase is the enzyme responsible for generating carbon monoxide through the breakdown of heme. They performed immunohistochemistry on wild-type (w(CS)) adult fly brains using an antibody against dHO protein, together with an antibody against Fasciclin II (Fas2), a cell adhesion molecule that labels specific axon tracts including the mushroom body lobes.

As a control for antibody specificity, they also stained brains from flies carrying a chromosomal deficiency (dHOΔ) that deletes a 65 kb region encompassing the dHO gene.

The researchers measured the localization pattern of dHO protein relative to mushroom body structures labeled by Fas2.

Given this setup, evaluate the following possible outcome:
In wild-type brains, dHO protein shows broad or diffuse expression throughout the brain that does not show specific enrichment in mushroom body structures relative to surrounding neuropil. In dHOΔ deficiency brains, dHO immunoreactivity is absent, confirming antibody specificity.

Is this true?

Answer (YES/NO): NO